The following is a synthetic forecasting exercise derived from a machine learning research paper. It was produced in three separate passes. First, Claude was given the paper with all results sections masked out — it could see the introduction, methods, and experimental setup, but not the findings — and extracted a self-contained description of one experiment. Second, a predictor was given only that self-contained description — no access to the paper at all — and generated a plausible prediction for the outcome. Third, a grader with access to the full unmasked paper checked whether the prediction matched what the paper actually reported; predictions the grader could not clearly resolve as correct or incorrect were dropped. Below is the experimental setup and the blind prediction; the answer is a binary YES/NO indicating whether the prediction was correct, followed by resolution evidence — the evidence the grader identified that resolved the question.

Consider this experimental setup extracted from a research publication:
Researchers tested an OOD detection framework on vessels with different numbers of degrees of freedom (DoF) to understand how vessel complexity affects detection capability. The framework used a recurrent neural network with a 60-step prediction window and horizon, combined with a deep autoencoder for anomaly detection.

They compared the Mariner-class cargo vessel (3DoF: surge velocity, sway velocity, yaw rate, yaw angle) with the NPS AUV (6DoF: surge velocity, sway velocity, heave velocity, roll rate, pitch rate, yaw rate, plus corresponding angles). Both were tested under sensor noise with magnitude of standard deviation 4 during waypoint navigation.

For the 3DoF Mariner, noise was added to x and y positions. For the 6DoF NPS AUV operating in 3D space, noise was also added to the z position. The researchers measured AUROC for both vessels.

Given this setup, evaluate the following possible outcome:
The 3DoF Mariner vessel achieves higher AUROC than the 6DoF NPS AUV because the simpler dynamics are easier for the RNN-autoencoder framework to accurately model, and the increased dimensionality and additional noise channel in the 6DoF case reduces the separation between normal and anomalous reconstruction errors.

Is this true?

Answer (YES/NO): NO